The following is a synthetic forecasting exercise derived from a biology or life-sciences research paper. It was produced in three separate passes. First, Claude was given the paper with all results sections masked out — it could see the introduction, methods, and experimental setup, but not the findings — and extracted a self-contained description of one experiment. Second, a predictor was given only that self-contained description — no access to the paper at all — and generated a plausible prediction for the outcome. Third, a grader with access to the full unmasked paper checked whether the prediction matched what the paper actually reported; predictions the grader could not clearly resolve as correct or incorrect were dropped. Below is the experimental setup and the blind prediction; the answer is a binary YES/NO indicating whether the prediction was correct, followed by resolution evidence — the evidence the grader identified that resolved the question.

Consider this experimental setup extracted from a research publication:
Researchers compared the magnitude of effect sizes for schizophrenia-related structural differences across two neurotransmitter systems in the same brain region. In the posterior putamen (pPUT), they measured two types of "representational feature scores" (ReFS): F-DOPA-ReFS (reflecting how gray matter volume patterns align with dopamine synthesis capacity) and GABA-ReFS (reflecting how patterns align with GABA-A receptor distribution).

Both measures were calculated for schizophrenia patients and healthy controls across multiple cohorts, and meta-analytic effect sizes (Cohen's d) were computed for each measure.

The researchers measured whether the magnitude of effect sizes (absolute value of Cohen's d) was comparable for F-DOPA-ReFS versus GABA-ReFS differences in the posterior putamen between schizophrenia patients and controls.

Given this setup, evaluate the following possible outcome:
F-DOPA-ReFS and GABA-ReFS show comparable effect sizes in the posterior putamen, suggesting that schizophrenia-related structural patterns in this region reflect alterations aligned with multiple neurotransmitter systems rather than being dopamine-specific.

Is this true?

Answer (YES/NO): YES